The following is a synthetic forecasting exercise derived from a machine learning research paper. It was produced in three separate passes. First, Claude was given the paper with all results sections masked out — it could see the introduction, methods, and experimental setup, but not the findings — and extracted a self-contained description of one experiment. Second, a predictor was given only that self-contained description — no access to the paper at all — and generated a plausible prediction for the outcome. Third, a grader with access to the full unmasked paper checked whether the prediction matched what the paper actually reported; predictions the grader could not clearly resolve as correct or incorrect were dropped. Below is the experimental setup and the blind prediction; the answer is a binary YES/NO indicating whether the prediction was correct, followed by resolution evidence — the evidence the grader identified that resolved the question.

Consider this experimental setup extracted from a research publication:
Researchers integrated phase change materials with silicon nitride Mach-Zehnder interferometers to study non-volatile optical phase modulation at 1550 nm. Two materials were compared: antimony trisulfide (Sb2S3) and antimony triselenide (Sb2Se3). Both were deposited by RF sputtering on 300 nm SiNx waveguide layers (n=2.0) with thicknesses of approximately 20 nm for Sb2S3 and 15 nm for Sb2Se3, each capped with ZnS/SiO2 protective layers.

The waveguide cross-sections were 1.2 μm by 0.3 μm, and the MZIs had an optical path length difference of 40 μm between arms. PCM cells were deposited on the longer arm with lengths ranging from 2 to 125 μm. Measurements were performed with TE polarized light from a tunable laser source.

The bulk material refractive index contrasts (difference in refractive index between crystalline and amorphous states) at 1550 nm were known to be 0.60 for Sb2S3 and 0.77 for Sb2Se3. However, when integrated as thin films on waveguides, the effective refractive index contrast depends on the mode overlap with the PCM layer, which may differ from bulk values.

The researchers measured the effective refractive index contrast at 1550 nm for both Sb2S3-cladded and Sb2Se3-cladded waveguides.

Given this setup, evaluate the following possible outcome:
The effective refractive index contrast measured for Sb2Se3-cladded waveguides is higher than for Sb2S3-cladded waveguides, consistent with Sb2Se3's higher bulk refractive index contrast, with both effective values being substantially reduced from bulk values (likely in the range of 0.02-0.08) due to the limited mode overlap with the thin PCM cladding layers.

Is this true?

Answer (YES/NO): YES